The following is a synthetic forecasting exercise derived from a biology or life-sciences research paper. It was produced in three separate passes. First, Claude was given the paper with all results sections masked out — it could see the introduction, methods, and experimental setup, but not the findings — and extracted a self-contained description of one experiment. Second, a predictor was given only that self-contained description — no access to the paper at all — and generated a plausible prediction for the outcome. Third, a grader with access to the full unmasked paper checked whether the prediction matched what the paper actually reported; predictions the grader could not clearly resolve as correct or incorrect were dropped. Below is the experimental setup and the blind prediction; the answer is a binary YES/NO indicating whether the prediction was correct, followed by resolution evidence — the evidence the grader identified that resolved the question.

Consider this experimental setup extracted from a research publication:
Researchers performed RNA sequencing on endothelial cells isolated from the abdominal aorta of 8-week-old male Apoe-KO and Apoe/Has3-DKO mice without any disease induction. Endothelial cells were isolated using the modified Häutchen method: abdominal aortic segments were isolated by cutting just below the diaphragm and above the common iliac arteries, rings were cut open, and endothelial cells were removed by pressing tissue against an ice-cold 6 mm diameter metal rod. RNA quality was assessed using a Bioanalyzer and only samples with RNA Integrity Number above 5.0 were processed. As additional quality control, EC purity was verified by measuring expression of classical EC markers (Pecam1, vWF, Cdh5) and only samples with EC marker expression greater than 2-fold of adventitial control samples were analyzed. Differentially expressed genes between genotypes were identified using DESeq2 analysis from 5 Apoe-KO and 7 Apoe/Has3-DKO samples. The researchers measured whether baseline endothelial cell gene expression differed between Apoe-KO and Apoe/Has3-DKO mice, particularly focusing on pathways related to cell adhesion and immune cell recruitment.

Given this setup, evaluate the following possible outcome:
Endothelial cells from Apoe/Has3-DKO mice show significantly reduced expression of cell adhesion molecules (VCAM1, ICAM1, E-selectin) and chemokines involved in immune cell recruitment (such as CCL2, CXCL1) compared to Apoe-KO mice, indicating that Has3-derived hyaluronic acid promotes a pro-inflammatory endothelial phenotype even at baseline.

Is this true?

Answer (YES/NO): NO